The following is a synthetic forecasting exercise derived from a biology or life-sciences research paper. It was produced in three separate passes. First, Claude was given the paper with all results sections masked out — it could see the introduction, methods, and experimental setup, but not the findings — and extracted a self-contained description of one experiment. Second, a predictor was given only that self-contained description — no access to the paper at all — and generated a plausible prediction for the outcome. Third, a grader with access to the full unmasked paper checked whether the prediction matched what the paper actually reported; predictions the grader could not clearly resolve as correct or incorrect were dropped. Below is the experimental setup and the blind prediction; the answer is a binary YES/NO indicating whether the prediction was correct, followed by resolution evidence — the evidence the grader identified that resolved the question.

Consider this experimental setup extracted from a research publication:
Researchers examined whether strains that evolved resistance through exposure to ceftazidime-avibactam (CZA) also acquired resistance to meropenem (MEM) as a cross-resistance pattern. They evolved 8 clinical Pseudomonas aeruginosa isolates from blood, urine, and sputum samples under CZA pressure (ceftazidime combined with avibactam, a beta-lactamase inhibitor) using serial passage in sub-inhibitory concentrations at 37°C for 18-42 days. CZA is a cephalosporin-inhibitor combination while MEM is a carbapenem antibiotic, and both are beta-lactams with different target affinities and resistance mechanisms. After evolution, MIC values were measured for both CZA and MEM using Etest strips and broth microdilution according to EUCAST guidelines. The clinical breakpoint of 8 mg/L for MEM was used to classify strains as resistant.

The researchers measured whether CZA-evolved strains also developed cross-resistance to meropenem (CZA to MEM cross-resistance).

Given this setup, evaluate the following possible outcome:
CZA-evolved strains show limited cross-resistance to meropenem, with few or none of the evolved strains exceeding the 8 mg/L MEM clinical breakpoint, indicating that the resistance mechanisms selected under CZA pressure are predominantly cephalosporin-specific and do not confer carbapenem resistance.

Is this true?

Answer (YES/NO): NO